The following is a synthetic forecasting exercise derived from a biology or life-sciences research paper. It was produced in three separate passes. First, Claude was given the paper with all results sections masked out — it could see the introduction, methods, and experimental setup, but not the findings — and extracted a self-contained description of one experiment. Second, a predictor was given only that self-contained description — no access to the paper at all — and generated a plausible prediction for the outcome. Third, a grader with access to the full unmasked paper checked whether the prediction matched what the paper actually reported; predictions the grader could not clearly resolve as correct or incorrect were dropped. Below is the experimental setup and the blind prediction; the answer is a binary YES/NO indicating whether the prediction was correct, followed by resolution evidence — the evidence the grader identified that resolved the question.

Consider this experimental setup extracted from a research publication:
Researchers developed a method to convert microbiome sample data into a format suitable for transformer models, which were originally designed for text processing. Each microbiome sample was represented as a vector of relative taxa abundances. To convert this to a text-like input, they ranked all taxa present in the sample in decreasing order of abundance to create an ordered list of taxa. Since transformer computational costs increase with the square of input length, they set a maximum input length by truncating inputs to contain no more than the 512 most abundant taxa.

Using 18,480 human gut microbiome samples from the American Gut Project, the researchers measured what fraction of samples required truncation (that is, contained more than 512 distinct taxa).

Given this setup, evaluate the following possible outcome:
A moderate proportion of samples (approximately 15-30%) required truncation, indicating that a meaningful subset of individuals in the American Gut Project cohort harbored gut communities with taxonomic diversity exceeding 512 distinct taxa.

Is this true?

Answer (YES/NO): NO